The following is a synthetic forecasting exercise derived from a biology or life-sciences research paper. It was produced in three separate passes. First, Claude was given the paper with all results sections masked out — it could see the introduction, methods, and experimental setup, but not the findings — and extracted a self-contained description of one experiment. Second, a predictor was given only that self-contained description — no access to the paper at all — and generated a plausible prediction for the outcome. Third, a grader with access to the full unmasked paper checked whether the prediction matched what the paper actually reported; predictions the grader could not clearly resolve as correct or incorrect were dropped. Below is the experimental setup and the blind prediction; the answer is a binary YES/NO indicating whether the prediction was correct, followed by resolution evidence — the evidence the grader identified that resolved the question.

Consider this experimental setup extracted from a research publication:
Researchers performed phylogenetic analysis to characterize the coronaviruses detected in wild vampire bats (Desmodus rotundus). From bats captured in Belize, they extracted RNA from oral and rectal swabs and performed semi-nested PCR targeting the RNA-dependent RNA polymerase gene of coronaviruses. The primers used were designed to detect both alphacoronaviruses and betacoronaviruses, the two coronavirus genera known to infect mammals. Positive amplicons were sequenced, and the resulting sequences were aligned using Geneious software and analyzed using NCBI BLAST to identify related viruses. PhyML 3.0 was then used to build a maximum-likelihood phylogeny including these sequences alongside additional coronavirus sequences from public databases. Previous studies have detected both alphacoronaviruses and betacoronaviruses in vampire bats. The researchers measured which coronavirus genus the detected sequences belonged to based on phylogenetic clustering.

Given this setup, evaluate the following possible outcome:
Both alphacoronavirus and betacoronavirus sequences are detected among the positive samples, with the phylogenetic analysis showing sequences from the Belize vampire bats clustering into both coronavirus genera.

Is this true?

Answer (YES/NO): NO